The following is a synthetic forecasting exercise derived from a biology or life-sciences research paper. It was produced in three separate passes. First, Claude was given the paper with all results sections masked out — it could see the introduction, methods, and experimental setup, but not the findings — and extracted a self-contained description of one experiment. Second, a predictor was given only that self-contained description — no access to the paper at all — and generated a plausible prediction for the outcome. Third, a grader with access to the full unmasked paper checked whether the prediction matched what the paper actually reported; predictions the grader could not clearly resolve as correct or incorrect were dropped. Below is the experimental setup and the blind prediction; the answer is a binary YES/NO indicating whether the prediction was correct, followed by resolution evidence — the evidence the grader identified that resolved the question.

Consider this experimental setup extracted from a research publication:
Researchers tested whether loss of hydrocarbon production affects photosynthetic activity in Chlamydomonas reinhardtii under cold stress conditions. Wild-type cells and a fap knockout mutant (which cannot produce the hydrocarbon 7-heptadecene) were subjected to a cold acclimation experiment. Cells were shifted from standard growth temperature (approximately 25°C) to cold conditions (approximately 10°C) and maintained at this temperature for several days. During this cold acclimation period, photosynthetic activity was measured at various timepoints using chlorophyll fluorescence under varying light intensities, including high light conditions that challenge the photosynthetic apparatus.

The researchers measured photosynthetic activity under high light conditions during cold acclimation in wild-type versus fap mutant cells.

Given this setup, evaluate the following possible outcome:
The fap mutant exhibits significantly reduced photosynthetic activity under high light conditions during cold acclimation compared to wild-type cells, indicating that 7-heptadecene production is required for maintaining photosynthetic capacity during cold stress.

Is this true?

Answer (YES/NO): NO